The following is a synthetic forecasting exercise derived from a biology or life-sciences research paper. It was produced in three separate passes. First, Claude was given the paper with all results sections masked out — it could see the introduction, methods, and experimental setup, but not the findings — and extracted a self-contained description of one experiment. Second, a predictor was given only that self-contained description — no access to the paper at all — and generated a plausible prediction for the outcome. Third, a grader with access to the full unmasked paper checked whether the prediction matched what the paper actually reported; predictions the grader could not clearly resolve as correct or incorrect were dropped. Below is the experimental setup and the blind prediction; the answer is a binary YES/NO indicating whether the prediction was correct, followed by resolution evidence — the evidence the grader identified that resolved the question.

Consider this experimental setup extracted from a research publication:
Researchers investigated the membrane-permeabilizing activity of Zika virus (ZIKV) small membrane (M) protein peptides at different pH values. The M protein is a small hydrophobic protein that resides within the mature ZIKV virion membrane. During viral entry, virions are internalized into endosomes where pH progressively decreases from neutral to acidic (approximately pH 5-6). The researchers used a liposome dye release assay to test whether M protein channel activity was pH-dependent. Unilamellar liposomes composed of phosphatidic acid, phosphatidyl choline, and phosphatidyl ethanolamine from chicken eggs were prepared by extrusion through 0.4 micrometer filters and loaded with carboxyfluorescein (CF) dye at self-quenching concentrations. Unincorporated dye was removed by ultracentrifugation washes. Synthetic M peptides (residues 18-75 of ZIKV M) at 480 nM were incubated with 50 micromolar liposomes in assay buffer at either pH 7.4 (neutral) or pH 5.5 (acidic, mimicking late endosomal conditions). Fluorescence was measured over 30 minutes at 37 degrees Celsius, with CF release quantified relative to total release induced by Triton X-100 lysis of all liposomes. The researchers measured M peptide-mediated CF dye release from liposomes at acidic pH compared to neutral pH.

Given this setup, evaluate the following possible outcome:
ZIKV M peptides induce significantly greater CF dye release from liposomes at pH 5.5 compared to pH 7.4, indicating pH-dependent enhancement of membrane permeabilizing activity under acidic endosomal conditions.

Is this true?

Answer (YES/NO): YES